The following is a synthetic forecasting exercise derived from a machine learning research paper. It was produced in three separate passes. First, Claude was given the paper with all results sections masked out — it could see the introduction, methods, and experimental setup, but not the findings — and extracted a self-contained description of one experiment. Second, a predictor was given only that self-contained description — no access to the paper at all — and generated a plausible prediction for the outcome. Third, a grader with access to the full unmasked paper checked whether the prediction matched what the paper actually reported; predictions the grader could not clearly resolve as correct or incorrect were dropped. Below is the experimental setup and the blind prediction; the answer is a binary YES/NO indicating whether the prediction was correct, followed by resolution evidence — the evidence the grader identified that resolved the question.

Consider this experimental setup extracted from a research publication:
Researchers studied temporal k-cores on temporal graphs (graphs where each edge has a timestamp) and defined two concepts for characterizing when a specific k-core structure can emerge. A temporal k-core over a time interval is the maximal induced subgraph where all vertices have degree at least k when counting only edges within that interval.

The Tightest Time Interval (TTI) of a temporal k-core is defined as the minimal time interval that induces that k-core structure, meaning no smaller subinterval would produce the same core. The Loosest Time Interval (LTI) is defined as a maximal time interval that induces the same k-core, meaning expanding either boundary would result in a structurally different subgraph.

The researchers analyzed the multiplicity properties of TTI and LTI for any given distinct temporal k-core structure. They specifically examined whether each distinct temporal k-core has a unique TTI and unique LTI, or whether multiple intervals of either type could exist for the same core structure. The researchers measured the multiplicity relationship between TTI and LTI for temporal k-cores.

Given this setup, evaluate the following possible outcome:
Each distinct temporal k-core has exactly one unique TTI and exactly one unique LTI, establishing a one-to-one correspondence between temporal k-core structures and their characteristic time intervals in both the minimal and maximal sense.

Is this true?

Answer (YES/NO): NO